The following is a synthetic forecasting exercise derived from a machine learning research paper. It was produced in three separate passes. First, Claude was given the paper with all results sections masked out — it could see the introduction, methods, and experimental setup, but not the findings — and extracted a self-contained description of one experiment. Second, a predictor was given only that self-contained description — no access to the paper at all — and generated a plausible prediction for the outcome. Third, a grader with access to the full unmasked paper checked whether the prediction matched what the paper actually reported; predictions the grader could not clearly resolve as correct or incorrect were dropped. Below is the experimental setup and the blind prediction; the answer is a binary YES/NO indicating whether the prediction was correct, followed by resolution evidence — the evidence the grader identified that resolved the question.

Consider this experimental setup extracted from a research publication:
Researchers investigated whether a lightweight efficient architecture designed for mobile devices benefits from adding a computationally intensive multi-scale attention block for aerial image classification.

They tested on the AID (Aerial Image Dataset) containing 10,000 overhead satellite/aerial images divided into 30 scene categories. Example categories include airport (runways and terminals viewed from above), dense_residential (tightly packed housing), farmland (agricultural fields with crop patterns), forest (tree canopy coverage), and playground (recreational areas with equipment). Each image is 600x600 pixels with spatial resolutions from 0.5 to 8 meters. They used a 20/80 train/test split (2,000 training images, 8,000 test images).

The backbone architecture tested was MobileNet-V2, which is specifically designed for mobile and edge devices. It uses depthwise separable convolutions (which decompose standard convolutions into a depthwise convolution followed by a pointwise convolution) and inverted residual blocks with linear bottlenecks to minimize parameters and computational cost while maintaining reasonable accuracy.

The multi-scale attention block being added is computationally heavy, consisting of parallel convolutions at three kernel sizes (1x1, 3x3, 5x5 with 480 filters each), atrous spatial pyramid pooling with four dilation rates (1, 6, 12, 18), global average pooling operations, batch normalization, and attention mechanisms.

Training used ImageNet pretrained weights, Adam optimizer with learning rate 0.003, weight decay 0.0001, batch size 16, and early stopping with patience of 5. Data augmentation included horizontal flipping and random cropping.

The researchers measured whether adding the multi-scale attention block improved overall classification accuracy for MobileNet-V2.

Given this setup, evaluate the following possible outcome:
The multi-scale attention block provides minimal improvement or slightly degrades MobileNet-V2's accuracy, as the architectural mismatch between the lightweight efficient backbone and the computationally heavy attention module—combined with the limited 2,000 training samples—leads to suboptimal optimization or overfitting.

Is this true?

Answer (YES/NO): NO